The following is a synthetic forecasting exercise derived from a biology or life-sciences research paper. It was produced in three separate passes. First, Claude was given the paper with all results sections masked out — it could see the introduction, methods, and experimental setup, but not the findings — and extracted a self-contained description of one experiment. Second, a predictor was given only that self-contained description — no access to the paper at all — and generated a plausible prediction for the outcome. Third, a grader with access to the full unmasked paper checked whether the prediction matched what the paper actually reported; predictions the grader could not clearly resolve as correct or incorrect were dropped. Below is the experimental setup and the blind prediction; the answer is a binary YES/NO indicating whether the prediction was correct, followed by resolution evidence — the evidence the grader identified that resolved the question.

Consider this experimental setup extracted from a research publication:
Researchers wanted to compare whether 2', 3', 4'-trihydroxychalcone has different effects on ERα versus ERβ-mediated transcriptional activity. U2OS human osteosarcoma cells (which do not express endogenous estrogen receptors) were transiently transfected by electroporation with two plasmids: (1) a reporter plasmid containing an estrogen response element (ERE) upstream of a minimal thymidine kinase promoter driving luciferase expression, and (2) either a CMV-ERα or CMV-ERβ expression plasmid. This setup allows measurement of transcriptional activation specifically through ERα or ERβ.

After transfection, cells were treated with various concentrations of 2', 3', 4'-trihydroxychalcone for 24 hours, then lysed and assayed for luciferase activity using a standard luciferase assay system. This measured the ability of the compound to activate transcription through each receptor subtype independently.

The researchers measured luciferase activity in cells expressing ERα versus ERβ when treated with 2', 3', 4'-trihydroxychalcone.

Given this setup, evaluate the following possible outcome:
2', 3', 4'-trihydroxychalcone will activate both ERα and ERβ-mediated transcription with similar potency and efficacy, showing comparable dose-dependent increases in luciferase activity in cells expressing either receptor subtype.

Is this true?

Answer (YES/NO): NO